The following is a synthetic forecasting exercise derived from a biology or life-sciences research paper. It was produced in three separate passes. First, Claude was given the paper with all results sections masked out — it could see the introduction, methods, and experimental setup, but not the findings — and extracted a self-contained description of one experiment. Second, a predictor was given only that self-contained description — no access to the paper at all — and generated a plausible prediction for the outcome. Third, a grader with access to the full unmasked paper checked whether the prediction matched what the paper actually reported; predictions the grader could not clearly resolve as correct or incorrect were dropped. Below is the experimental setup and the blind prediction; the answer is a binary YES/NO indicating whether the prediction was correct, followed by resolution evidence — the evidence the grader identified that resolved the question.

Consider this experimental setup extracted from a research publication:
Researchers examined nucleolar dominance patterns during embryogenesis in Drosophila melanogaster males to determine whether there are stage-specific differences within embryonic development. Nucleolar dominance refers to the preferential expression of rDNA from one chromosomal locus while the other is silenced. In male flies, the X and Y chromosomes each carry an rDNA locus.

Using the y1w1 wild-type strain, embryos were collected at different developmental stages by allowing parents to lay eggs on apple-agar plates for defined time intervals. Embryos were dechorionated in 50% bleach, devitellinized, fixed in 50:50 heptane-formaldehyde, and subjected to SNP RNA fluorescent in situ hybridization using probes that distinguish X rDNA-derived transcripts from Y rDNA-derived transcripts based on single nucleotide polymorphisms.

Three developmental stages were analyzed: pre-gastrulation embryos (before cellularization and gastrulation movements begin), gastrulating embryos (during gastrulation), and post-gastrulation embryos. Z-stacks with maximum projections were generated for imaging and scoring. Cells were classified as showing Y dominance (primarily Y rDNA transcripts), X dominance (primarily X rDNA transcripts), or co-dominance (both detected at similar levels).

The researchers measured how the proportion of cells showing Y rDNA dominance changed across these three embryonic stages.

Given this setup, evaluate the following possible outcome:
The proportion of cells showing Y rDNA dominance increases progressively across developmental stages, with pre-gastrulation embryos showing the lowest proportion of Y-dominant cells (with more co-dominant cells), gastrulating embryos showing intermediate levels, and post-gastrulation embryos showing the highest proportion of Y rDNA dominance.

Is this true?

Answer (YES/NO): YES